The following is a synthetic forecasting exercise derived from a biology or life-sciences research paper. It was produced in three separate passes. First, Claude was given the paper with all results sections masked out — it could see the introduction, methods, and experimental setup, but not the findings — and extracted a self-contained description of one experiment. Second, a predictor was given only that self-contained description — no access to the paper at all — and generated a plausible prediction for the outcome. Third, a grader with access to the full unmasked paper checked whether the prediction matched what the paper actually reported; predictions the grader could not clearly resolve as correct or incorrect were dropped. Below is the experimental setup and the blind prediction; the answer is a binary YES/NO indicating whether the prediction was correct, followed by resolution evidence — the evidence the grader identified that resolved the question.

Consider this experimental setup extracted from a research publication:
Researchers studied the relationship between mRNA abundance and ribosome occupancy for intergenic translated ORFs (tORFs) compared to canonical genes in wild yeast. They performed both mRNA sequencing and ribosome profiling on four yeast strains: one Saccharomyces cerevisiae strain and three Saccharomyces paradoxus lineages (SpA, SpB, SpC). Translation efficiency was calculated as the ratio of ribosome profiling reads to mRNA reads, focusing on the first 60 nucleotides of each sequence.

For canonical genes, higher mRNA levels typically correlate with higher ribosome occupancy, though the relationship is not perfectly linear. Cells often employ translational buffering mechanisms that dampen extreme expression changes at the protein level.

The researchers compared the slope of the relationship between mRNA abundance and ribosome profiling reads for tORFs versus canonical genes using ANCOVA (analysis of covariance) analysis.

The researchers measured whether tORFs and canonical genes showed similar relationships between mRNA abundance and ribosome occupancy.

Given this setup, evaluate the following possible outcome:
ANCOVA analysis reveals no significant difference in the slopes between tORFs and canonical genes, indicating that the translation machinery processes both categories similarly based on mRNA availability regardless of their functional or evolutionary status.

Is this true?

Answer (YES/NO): NO